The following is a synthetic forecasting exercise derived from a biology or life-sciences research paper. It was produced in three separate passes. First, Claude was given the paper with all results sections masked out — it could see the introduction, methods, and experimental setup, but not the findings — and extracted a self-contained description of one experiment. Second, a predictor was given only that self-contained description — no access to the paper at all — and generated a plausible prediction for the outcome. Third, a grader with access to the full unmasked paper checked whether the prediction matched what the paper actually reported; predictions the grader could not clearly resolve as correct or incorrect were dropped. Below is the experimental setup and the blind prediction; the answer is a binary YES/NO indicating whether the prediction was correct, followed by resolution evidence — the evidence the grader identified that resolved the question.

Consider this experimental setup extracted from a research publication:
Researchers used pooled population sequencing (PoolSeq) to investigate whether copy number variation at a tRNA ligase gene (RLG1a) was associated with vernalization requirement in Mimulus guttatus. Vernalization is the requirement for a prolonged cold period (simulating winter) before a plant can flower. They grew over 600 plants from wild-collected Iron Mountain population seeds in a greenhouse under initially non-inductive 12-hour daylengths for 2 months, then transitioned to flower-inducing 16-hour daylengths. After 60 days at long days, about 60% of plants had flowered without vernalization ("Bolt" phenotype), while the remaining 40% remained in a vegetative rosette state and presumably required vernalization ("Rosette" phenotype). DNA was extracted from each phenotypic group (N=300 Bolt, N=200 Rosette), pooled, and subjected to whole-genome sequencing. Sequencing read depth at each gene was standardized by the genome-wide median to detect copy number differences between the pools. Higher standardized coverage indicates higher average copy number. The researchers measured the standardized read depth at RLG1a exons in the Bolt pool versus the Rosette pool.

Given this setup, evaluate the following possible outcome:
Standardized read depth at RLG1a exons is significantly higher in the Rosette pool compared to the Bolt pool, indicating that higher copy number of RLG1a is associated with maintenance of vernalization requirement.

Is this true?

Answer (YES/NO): NO